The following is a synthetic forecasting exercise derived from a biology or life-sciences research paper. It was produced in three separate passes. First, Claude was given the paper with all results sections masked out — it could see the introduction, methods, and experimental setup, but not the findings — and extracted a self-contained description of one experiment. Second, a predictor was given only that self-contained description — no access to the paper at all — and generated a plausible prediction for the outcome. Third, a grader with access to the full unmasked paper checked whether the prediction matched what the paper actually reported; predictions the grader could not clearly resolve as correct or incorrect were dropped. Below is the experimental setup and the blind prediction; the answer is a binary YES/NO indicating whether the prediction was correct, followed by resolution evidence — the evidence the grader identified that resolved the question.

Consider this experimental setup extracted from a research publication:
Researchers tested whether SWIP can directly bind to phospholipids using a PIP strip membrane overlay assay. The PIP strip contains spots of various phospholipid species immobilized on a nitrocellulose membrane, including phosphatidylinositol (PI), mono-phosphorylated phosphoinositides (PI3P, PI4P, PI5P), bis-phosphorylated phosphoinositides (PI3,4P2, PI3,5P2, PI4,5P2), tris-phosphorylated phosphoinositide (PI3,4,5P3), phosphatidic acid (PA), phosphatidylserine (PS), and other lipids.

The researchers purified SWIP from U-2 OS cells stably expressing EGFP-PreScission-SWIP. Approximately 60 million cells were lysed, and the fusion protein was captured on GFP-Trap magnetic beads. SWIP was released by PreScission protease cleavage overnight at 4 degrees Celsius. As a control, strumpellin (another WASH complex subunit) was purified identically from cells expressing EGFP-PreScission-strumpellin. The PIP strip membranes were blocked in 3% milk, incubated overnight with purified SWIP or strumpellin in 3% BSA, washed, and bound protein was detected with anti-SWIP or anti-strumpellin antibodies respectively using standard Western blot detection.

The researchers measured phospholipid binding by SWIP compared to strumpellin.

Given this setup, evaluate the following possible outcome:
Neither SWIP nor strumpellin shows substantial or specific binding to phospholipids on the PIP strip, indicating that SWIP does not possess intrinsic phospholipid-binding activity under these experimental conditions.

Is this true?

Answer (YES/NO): NO